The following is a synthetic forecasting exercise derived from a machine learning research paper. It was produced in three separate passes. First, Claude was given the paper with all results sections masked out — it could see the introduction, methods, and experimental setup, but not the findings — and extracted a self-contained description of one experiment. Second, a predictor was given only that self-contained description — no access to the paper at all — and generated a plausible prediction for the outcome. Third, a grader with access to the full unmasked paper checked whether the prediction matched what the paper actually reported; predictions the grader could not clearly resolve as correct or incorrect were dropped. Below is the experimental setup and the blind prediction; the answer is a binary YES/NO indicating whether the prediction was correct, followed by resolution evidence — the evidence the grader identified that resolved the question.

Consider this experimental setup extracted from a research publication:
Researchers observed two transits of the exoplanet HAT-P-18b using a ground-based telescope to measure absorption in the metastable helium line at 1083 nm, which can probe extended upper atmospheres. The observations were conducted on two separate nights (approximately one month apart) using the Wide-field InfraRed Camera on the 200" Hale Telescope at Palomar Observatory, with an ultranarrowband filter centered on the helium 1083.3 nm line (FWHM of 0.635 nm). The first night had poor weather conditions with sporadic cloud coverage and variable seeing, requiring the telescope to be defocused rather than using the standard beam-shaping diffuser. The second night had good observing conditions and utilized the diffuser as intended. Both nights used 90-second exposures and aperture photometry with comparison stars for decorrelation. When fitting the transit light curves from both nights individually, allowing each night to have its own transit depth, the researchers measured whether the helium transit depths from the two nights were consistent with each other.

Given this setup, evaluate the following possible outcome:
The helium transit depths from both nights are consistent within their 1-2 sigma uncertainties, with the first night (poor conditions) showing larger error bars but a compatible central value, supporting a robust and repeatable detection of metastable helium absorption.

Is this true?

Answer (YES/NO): YES